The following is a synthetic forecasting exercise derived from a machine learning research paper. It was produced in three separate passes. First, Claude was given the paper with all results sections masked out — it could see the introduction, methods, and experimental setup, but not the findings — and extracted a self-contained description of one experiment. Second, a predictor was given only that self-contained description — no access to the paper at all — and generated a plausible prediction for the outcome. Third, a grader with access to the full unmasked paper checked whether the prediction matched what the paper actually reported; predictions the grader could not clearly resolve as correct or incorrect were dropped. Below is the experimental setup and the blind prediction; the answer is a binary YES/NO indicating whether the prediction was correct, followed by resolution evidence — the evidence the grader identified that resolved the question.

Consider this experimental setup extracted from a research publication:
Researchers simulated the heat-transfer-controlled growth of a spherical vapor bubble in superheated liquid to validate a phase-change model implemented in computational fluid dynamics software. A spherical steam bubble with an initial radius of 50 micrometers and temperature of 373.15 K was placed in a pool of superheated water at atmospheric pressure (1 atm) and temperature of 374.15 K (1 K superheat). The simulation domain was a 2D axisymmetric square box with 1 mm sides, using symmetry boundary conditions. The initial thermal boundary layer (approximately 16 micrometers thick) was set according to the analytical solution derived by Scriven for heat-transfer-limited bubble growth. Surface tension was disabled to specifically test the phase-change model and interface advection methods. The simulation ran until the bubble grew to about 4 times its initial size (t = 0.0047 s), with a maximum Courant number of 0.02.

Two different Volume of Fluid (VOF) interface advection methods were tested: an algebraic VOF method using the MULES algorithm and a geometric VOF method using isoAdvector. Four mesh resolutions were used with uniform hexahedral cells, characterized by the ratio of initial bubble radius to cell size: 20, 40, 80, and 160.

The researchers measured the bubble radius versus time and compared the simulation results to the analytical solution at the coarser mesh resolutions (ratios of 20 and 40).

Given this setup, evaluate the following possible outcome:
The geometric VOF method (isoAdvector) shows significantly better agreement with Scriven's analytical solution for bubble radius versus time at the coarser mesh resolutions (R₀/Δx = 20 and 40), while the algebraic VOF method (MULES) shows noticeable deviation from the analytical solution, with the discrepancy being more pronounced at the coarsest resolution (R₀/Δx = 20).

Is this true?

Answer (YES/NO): NO